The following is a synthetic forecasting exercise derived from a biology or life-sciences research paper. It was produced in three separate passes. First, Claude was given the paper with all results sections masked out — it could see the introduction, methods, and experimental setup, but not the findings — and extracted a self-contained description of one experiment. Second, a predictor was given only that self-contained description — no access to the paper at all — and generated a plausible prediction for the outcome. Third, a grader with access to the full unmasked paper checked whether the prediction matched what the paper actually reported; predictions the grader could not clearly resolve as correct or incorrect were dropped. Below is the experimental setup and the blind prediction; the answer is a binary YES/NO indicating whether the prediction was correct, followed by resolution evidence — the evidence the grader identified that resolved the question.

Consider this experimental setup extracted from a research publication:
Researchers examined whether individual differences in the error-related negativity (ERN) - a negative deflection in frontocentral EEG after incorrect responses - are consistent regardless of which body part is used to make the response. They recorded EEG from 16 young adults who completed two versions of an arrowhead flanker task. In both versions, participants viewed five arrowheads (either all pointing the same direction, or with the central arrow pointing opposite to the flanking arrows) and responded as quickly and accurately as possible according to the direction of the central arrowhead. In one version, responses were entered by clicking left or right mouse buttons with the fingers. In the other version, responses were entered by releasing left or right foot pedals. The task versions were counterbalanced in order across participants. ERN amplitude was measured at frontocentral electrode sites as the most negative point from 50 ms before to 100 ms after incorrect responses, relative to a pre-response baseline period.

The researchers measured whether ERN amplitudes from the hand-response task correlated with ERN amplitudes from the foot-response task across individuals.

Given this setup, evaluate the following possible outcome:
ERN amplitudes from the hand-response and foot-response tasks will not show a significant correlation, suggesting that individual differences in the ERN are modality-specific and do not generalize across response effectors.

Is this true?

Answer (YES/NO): NO